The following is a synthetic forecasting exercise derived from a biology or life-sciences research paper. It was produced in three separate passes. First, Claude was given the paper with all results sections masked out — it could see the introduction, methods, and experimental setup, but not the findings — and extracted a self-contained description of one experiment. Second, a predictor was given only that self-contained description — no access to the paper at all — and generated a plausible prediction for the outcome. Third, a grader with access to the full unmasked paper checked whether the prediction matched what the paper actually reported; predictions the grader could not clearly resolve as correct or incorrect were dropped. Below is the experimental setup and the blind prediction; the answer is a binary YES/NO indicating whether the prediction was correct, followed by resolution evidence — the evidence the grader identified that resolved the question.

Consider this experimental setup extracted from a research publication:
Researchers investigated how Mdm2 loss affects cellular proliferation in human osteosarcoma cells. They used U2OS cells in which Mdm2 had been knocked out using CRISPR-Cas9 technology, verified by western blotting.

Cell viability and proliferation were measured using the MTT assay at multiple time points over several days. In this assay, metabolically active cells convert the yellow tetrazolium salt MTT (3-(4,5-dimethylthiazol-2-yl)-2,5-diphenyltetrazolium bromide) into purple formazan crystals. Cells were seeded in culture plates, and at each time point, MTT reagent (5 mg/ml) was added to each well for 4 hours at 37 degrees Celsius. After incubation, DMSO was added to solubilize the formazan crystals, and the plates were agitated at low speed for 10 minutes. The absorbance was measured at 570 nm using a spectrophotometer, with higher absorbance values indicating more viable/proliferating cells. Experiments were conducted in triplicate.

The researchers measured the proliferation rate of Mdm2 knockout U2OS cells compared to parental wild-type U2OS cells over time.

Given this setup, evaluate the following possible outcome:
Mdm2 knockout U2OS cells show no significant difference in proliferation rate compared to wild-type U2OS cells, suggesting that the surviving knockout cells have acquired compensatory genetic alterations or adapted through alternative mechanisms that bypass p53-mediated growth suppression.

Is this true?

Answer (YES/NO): NO